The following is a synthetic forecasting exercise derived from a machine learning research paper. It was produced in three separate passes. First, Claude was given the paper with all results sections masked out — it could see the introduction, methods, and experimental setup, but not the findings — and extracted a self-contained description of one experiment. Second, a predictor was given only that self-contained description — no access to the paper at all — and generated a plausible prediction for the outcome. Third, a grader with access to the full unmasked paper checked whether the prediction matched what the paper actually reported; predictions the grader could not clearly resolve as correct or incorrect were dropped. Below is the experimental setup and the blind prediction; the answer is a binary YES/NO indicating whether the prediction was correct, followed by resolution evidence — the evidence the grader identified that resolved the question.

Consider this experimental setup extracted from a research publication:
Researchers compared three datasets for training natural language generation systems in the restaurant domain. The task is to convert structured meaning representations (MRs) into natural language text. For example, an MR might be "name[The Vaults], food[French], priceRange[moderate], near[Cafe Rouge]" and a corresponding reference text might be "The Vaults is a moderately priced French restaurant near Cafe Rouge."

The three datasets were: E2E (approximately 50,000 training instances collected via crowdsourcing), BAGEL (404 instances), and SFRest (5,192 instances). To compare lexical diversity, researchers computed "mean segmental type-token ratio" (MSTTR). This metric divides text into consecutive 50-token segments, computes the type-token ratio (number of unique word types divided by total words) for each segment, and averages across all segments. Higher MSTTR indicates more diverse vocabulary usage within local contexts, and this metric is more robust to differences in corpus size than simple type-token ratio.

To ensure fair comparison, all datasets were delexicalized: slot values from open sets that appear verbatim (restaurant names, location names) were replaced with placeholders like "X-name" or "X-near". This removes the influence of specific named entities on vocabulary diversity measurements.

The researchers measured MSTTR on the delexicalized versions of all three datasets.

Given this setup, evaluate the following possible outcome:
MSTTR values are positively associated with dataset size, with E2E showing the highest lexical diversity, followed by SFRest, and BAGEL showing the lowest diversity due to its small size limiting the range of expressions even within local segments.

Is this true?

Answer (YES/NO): YES